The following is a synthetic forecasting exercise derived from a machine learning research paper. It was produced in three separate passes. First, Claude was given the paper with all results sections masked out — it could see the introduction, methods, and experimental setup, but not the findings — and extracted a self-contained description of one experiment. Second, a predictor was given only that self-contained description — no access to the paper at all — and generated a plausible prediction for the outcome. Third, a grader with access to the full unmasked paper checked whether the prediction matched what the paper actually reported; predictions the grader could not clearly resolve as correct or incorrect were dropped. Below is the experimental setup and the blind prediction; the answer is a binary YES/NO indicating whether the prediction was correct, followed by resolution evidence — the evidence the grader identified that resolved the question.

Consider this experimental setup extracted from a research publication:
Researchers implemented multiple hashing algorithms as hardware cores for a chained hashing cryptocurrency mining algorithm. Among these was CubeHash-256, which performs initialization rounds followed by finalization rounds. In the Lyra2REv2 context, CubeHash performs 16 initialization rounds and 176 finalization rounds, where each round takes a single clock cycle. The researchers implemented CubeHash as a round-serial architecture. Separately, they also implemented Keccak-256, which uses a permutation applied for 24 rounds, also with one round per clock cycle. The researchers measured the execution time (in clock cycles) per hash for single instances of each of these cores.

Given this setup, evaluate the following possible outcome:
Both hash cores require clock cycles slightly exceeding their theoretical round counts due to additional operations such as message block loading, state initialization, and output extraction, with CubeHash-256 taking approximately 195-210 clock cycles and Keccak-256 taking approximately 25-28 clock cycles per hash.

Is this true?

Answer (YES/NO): NO